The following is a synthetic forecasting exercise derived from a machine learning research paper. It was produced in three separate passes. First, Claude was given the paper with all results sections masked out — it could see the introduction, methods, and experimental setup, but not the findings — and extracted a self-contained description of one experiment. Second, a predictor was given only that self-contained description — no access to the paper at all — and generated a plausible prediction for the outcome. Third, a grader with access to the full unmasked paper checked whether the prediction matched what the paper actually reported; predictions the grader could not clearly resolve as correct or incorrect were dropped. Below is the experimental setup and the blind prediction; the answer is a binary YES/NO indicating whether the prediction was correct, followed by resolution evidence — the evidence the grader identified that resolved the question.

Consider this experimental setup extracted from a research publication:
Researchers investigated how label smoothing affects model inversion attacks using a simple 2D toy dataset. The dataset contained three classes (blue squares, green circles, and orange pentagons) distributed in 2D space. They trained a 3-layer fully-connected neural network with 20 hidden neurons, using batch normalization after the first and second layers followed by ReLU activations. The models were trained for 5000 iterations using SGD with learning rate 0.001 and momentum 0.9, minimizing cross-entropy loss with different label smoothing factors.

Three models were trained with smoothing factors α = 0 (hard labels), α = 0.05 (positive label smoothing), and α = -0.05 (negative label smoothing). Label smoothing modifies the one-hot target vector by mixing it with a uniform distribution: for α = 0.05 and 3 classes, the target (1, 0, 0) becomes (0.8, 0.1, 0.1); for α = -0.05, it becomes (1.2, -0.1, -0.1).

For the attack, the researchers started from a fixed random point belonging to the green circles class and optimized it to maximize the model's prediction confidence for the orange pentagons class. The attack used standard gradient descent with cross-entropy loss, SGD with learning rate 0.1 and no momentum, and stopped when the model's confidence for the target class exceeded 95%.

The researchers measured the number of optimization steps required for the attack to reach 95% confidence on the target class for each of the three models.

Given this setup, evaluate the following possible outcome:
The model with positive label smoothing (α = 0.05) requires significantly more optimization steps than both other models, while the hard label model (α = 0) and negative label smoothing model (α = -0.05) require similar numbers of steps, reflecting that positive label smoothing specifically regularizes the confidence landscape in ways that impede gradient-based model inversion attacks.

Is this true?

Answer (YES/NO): NO